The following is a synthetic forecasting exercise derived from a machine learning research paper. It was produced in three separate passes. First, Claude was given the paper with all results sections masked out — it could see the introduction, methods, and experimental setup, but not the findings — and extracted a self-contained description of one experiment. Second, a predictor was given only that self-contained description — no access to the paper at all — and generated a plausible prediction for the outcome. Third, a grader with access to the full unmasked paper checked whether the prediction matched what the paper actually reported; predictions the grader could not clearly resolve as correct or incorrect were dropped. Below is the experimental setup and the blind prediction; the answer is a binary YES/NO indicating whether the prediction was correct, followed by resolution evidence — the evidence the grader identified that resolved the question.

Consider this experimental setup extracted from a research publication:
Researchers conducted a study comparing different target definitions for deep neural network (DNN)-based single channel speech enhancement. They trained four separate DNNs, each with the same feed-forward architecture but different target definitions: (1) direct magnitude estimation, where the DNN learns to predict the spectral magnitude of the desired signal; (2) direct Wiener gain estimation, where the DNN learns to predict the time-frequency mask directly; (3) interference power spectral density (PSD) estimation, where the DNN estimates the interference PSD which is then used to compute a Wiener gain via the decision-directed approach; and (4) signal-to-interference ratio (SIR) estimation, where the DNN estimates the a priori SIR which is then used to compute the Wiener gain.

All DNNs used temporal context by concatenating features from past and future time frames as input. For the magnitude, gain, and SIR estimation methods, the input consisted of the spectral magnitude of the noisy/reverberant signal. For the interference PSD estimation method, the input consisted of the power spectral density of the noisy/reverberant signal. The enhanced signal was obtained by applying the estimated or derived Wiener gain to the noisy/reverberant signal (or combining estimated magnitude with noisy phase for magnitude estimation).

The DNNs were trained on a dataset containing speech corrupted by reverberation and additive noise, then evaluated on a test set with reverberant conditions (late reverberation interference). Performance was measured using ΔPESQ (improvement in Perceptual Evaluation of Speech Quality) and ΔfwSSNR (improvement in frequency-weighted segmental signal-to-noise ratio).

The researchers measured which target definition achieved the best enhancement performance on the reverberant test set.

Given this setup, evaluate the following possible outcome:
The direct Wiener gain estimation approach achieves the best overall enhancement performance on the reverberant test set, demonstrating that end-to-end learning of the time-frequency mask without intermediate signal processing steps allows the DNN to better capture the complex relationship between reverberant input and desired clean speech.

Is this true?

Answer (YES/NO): YES